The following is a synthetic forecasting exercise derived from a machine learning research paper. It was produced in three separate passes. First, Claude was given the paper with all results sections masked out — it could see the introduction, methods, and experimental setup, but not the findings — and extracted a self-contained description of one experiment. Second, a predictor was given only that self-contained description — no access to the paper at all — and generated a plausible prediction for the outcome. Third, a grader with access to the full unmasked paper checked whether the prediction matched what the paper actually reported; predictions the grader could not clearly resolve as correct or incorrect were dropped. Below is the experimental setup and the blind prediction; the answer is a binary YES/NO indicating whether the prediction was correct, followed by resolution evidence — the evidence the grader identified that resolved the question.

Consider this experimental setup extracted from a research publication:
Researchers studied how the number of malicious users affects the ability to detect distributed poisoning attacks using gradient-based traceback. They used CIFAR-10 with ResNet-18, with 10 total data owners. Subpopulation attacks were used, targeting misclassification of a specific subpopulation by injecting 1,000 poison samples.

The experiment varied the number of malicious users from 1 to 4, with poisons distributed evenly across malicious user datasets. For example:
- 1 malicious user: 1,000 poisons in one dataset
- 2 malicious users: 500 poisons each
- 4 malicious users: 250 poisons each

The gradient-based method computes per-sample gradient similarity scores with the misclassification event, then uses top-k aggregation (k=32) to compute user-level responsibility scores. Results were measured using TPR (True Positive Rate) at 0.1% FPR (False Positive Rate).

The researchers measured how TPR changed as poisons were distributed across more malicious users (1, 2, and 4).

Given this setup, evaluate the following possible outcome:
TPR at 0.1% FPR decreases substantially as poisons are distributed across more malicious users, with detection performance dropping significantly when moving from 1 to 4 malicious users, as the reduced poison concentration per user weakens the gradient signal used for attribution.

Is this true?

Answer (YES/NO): YES